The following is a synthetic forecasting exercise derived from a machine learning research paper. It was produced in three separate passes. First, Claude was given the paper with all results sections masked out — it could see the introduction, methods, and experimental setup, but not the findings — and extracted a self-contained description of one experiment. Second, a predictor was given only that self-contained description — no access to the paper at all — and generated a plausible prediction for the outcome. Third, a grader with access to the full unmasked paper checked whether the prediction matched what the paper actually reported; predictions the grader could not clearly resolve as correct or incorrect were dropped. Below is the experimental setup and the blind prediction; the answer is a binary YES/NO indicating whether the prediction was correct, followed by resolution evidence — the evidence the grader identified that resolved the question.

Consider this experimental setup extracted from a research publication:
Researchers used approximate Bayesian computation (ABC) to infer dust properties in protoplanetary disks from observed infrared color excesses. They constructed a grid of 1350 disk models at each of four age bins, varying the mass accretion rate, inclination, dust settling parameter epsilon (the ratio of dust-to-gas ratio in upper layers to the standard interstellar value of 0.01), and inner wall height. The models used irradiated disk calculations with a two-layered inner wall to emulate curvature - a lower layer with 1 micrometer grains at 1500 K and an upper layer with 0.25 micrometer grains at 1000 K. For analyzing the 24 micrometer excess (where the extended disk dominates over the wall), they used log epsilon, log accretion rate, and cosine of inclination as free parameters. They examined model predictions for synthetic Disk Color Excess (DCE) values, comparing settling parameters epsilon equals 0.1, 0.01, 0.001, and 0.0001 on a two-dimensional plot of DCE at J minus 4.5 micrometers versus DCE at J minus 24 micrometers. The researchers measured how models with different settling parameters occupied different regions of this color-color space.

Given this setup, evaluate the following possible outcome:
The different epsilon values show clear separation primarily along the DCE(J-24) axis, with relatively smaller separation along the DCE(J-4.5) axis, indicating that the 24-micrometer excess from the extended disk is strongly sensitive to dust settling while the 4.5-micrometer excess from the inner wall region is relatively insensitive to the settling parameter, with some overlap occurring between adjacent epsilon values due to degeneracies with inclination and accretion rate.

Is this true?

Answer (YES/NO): YES